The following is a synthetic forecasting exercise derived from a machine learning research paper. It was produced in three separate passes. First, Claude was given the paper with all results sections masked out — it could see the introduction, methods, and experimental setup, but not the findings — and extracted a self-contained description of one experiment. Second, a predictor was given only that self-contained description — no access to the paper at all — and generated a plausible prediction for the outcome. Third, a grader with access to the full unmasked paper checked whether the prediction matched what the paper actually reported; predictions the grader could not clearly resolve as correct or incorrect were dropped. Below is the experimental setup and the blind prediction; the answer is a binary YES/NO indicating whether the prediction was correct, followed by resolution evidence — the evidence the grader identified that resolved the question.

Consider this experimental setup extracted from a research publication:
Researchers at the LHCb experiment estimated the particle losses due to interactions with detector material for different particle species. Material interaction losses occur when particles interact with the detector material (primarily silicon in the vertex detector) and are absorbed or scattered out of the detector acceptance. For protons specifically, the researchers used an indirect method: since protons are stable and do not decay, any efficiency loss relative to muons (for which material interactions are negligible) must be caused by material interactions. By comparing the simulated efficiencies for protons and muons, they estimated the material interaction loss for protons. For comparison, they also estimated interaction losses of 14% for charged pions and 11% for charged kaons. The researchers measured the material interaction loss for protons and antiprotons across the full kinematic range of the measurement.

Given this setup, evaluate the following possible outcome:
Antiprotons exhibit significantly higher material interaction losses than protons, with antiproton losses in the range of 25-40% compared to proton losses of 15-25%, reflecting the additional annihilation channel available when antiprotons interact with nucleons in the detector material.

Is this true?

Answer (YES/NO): NO